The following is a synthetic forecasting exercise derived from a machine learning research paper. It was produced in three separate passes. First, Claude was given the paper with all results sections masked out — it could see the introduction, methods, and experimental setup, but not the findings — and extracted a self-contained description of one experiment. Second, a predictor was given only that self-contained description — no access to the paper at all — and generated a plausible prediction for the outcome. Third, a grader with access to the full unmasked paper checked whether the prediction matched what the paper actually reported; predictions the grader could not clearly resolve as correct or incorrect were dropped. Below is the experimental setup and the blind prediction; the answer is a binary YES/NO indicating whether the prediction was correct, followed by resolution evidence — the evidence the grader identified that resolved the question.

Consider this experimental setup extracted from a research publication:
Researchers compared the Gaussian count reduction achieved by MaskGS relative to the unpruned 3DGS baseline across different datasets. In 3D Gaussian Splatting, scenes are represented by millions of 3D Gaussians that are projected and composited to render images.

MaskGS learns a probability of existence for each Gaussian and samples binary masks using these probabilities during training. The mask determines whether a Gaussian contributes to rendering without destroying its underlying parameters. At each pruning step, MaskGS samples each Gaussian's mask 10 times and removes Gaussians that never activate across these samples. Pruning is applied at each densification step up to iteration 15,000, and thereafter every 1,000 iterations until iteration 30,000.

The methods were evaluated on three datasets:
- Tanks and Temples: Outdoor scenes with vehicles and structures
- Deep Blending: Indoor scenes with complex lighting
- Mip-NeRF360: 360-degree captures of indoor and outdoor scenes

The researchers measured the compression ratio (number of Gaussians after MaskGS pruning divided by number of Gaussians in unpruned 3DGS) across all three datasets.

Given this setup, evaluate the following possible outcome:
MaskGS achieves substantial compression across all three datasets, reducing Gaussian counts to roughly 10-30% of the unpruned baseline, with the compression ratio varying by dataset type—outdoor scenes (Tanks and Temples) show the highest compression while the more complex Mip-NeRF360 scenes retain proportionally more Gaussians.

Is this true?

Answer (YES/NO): NO